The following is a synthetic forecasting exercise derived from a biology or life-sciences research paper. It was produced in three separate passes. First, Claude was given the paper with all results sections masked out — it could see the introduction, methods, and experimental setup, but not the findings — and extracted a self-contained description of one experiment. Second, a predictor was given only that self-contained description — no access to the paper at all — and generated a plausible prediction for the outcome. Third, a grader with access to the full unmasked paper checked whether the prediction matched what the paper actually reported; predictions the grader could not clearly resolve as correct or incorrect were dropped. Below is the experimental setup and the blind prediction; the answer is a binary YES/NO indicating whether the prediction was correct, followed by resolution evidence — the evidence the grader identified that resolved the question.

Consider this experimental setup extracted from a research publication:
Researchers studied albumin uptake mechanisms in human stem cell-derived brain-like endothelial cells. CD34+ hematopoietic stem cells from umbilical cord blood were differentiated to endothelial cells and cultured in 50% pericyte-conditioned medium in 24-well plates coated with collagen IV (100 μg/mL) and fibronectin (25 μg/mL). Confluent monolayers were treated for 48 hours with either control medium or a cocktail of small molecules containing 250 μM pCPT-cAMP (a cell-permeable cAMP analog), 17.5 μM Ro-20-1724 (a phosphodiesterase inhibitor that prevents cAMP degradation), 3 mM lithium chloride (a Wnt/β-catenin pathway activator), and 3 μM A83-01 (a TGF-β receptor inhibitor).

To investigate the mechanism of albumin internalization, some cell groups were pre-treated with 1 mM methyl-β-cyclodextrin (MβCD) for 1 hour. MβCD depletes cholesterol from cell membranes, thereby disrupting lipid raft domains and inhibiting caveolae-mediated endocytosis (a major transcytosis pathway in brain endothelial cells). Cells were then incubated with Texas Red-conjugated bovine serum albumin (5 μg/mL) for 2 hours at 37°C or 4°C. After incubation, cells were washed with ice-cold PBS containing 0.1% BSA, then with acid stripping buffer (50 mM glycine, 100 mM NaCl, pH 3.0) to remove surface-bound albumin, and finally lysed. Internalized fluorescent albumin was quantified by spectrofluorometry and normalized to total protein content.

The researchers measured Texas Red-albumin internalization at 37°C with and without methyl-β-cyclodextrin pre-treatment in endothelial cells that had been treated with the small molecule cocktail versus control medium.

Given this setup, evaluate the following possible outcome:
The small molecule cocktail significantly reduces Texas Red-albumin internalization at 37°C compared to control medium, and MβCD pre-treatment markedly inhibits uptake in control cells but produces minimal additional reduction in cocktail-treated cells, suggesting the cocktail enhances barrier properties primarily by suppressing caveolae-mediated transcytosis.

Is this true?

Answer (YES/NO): YES